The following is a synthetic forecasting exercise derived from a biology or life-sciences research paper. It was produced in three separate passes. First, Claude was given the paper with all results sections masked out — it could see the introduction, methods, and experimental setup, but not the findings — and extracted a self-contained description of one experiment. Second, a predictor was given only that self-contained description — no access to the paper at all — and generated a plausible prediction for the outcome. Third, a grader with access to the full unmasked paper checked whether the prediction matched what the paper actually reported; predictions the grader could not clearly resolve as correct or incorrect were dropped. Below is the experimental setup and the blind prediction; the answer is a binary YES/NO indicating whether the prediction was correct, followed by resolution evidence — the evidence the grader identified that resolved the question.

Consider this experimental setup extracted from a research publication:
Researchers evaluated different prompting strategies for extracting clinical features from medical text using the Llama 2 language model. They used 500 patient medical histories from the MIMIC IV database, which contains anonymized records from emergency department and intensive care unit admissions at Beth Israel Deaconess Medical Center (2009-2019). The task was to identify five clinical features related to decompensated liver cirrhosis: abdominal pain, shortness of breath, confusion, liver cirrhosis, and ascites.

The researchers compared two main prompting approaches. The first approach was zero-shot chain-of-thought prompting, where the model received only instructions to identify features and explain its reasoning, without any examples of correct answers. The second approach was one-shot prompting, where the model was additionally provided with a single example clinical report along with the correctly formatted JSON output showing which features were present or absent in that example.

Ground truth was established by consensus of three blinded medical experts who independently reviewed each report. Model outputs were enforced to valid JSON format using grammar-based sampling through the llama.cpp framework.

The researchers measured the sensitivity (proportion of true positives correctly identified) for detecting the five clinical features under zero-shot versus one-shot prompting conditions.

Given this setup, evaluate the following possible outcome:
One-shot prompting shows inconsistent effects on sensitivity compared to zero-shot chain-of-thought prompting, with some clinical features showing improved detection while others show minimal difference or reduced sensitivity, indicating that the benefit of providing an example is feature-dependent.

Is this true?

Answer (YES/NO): YES